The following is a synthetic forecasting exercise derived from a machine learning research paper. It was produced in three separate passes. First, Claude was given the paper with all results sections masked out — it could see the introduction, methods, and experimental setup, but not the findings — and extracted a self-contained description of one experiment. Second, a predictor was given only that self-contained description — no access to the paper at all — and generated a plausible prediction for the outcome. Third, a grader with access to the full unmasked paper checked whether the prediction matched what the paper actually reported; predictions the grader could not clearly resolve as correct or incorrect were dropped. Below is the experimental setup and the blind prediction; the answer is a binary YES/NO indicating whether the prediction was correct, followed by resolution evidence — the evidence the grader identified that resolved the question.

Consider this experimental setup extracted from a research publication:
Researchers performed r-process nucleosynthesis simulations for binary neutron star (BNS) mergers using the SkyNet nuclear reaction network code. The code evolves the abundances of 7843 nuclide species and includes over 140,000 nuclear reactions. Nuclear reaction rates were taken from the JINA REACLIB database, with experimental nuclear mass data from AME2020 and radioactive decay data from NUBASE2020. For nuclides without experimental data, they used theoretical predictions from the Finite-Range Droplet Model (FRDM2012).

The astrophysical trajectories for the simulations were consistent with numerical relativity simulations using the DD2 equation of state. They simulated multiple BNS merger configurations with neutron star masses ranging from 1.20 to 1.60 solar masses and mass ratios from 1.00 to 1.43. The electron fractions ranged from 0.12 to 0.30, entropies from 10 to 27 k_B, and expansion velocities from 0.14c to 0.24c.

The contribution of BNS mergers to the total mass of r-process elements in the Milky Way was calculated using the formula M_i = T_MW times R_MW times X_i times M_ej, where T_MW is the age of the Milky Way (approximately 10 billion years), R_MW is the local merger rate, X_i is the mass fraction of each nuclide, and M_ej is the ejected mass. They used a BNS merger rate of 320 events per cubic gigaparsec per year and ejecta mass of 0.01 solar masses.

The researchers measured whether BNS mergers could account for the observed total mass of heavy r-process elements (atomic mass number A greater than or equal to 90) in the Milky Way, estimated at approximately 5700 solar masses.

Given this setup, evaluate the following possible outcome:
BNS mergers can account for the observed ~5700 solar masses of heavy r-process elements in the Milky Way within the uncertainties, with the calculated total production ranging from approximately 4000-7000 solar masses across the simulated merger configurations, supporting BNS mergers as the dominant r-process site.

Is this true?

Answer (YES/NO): NO